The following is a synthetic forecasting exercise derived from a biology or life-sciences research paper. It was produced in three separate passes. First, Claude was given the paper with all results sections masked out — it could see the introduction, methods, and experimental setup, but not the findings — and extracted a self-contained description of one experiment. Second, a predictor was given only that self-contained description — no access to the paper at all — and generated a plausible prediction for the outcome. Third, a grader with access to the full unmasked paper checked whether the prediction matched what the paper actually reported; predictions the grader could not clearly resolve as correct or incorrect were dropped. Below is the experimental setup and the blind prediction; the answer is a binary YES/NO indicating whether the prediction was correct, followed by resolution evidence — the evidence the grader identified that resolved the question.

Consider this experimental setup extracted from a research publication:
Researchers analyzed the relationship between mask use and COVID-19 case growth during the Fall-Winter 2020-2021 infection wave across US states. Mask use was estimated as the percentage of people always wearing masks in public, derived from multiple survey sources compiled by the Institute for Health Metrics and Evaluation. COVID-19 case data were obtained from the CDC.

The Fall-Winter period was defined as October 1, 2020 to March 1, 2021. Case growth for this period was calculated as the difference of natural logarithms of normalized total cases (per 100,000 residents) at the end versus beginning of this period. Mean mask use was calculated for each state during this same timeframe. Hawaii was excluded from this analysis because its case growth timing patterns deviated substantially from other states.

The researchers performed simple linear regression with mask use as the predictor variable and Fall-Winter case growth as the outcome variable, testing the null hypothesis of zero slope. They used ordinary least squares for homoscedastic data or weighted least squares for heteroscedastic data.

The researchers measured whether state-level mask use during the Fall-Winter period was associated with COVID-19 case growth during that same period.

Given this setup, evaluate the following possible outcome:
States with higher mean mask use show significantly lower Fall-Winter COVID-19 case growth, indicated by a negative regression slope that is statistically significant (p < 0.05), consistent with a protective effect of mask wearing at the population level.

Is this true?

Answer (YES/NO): NO